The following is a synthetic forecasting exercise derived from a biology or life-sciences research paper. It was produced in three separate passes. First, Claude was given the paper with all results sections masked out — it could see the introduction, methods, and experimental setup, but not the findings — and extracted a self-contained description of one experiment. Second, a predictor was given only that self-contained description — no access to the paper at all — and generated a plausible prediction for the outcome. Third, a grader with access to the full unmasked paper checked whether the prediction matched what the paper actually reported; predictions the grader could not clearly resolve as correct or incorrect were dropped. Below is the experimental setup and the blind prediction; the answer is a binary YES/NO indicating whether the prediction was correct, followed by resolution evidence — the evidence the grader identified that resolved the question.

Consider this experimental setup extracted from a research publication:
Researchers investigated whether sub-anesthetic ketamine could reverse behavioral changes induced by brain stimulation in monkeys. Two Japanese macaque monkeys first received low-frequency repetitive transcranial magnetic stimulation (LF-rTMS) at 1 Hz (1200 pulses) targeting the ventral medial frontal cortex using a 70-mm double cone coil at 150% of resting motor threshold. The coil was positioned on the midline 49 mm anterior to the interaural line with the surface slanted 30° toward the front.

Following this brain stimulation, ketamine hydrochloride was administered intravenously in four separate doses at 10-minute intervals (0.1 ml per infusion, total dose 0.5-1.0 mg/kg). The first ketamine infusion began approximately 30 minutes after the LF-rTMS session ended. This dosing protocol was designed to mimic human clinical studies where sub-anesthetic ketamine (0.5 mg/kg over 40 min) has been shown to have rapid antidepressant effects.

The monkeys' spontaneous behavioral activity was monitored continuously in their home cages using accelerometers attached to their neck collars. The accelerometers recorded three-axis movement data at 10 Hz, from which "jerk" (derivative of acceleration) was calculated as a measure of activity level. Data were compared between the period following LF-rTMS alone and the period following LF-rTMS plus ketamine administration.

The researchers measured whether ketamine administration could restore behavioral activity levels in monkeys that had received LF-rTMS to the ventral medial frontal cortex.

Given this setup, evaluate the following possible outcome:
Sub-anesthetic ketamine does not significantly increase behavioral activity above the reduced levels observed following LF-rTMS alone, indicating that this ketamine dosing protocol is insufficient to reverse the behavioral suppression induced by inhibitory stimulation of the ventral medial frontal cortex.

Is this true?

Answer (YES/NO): NO